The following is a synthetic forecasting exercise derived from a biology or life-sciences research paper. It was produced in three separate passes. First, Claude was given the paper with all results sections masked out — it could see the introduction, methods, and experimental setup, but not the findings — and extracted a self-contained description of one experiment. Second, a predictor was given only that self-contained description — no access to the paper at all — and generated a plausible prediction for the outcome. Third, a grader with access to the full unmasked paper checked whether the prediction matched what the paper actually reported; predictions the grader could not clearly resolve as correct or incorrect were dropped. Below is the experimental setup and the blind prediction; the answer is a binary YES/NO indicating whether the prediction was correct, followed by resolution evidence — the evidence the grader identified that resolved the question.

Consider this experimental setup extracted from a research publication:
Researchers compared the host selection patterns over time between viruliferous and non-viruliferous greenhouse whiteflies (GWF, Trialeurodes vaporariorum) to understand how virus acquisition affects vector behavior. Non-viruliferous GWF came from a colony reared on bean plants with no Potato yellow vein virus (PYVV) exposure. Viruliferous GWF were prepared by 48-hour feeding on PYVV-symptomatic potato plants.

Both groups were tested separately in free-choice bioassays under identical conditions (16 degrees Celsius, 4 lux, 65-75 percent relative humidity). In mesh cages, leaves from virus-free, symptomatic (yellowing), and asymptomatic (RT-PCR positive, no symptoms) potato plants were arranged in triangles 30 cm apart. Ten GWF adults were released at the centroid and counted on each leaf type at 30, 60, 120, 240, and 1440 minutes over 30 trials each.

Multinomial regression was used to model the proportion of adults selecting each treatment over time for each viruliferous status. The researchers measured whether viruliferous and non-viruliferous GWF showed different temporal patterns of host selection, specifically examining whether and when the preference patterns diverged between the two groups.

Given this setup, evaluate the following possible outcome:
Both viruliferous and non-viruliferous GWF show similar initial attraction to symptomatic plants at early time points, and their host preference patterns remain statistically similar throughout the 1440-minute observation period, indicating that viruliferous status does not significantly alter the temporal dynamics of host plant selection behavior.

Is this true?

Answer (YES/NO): NO